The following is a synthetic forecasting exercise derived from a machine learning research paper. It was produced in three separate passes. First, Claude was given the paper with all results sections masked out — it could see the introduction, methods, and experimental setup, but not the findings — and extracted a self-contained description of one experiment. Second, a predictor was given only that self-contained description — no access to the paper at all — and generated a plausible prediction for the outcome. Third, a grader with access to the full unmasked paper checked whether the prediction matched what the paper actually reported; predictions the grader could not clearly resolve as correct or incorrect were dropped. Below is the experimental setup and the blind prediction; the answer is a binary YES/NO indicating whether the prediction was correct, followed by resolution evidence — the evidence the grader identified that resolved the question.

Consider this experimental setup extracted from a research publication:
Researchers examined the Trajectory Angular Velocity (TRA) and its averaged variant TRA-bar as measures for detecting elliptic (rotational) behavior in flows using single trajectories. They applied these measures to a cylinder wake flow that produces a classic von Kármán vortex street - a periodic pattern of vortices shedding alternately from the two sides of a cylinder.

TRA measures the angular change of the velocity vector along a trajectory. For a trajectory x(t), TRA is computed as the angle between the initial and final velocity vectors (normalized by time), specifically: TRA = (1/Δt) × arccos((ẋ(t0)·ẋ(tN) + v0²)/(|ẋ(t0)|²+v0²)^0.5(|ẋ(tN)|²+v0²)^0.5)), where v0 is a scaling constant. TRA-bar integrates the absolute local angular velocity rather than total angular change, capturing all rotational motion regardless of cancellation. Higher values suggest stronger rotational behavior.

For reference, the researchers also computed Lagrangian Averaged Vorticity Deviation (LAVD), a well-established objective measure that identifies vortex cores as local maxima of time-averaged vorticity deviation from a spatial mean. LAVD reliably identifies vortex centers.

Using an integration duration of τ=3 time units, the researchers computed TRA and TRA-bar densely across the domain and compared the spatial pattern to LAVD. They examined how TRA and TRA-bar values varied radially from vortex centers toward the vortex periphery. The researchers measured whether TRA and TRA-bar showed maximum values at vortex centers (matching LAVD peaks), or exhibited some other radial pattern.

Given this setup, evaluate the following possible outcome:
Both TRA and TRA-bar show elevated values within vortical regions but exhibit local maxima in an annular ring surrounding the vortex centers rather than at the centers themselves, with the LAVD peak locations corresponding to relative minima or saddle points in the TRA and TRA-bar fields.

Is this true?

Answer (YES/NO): YES